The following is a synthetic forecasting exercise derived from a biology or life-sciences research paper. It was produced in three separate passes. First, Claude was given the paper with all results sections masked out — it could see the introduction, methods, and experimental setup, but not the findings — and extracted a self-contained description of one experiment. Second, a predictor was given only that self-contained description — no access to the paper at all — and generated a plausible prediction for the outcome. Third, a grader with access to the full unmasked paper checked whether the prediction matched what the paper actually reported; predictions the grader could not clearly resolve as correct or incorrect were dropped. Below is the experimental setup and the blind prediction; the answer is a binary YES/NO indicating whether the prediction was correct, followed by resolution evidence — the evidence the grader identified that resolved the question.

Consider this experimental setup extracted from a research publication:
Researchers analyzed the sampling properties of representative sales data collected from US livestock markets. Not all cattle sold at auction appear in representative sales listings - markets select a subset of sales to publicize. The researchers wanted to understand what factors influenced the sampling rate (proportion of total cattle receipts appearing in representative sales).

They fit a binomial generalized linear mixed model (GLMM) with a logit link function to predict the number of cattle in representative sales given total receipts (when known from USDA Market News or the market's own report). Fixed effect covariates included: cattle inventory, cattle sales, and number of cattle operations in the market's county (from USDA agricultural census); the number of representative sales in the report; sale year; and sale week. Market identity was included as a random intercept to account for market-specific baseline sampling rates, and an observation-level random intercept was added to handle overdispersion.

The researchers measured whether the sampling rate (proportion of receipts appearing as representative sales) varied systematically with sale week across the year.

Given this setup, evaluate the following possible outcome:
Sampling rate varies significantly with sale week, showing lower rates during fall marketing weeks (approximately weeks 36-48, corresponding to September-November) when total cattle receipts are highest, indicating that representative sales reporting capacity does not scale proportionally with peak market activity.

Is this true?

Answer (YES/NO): NO